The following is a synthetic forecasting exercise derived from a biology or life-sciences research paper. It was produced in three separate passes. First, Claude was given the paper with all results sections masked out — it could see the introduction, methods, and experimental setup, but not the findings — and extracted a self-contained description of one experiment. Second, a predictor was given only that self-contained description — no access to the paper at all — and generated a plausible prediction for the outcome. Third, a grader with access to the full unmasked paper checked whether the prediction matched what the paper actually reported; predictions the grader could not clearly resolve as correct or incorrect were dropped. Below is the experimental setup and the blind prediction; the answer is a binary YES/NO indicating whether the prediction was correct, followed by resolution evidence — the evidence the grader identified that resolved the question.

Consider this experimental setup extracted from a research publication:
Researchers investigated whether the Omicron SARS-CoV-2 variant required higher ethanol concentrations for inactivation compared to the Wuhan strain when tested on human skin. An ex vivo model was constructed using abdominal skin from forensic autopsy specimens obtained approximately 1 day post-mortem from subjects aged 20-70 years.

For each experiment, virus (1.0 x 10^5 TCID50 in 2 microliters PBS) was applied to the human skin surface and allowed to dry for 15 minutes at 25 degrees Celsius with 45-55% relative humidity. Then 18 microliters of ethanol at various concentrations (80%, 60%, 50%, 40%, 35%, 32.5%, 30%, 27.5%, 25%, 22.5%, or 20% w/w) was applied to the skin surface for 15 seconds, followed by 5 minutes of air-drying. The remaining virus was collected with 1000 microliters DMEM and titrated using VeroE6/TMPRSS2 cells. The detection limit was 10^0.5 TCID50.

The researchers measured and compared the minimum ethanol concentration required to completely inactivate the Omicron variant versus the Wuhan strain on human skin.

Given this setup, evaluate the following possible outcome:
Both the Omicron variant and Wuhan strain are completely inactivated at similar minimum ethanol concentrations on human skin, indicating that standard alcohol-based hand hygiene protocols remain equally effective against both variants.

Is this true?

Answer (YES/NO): YES